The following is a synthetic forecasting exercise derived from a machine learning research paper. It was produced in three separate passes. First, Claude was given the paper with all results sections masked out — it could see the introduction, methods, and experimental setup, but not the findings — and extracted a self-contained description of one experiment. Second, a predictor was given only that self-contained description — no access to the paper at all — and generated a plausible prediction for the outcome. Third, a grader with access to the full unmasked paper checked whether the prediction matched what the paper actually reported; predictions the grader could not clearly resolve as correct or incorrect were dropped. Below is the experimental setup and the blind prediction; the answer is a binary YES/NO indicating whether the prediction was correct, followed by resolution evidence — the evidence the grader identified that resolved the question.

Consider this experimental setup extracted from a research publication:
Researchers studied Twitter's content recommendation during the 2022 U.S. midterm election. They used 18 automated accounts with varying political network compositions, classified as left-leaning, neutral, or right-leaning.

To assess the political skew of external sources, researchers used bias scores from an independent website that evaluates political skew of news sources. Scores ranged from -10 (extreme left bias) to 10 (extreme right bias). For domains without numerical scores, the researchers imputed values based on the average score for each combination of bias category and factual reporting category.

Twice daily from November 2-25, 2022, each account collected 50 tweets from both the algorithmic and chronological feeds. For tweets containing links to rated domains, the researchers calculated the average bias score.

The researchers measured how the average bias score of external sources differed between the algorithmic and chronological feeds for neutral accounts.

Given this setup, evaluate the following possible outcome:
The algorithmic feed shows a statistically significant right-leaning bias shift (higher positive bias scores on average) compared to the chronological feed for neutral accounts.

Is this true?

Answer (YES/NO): YES